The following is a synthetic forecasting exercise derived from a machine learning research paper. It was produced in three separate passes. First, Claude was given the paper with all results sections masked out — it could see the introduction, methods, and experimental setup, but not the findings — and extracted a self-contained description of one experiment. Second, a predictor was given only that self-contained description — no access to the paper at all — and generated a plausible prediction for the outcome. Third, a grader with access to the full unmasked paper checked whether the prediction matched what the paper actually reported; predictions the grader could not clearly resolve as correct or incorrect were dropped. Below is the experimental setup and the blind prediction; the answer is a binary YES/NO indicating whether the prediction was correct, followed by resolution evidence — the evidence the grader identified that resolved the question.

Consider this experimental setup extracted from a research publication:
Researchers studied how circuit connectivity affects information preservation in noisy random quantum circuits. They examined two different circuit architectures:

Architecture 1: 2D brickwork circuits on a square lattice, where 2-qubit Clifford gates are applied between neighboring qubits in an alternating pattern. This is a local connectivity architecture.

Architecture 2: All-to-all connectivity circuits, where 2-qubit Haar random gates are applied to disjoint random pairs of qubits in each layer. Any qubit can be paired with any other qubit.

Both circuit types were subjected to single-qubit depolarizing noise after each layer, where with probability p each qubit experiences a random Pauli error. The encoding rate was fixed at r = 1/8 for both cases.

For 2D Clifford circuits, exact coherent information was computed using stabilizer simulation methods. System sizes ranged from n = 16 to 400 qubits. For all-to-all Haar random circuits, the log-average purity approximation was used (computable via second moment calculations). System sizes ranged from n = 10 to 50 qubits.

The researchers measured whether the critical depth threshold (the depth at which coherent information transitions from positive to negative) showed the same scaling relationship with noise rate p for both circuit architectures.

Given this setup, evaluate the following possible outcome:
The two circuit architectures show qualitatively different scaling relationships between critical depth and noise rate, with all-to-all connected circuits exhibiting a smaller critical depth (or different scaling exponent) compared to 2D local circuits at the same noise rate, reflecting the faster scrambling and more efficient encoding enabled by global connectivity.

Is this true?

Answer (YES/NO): NO